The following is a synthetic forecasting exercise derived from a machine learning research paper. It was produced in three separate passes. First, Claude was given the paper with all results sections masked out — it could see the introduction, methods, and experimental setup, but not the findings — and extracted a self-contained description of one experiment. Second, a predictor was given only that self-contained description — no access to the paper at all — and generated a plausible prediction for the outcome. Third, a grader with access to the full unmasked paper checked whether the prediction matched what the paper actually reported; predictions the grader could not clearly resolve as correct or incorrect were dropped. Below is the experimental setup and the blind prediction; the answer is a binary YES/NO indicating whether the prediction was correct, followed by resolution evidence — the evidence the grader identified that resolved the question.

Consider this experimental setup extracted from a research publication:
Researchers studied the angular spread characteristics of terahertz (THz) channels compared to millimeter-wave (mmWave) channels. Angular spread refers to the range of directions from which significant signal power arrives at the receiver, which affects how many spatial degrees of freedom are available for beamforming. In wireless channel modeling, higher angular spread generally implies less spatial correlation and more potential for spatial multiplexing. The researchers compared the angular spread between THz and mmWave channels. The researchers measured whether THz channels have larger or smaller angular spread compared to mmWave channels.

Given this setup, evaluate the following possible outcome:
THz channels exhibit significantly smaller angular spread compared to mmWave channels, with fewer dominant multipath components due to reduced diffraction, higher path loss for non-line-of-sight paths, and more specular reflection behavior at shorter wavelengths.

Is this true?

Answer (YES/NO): YES